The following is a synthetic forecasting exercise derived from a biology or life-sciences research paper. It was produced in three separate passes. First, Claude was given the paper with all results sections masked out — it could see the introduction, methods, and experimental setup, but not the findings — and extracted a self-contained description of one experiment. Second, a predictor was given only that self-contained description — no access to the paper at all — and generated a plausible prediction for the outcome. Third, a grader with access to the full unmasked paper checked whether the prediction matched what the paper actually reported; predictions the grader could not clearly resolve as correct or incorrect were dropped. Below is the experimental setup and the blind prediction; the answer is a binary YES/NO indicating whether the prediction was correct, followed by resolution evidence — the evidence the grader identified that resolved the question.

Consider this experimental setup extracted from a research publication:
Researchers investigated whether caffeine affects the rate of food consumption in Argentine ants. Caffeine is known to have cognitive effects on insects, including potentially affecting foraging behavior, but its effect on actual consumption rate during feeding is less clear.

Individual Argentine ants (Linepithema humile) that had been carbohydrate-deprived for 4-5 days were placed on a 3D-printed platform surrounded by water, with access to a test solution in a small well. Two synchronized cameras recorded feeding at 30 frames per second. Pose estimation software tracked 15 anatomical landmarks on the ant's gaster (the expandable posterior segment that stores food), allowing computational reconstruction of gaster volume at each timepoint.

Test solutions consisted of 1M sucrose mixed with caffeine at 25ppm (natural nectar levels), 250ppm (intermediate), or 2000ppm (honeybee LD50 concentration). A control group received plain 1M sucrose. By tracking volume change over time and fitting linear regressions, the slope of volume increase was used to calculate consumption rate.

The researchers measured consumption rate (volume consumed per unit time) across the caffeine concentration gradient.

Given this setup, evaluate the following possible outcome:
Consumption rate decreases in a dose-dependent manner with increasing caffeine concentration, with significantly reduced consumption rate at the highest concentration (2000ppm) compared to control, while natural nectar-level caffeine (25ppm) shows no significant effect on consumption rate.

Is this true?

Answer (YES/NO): NO